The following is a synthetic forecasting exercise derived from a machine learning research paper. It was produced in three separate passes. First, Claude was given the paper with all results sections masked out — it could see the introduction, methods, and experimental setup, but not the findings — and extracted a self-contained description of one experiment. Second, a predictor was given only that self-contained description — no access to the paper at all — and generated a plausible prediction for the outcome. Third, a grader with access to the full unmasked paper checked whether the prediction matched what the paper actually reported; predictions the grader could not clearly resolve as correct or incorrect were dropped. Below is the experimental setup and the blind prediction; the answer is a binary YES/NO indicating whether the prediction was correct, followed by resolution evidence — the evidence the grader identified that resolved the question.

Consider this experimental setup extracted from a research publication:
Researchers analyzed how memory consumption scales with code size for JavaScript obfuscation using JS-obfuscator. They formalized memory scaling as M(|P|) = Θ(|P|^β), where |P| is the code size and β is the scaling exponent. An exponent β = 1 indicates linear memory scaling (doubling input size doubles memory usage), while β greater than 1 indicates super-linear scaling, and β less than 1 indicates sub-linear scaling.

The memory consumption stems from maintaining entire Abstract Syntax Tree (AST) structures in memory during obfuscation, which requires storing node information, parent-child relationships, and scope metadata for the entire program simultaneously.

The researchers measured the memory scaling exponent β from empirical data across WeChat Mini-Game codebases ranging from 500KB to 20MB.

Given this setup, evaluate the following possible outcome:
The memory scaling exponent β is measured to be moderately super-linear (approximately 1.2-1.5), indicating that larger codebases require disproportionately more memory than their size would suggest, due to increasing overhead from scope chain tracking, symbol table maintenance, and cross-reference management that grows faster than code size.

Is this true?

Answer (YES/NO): YES